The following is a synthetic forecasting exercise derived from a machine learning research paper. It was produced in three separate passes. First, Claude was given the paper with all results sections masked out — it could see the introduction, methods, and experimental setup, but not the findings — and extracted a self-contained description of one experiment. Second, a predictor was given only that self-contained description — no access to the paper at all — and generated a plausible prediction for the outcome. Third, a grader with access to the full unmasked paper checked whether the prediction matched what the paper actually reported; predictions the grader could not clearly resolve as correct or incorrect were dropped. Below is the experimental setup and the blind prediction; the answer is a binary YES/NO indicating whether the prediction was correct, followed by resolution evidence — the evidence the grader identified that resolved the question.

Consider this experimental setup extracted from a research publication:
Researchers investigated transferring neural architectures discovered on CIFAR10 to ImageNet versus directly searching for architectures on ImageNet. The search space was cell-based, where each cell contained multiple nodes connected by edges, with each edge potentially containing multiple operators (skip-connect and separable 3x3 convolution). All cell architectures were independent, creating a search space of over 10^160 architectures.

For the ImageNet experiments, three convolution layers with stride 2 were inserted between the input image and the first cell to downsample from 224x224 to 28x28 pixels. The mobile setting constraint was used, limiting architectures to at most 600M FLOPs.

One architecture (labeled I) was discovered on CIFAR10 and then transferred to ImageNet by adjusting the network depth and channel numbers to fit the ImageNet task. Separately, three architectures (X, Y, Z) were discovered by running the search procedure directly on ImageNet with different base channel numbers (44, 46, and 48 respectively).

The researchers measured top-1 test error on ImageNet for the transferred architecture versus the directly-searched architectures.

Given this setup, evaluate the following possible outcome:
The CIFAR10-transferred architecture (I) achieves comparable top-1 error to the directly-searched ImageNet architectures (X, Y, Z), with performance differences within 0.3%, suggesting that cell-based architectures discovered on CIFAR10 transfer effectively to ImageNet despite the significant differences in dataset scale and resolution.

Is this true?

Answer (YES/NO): NO